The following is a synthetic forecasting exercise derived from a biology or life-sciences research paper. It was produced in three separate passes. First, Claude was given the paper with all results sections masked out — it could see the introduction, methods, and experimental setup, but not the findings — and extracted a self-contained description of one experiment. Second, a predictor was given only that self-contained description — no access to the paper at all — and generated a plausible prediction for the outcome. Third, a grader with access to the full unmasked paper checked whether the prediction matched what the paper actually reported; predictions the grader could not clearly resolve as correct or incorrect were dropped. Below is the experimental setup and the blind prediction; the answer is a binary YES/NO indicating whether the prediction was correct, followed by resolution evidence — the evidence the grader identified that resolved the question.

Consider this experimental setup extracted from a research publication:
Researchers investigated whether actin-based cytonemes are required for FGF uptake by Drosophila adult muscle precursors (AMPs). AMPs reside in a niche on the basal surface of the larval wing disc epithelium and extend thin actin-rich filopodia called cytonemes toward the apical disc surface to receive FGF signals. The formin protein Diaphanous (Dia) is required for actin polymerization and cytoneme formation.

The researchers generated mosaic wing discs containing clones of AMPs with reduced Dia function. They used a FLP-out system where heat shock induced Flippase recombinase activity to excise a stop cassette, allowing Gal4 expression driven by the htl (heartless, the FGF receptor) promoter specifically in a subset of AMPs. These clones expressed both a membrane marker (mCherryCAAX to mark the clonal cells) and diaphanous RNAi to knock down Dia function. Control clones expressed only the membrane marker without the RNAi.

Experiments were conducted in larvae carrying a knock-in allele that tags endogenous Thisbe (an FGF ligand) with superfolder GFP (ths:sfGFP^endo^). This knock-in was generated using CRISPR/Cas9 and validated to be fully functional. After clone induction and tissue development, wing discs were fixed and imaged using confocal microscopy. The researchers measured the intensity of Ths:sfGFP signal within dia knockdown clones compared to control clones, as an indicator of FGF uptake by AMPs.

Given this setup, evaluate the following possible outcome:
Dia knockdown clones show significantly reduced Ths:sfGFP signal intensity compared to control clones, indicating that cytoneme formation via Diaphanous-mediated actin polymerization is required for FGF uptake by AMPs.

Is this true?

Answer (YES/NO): YES